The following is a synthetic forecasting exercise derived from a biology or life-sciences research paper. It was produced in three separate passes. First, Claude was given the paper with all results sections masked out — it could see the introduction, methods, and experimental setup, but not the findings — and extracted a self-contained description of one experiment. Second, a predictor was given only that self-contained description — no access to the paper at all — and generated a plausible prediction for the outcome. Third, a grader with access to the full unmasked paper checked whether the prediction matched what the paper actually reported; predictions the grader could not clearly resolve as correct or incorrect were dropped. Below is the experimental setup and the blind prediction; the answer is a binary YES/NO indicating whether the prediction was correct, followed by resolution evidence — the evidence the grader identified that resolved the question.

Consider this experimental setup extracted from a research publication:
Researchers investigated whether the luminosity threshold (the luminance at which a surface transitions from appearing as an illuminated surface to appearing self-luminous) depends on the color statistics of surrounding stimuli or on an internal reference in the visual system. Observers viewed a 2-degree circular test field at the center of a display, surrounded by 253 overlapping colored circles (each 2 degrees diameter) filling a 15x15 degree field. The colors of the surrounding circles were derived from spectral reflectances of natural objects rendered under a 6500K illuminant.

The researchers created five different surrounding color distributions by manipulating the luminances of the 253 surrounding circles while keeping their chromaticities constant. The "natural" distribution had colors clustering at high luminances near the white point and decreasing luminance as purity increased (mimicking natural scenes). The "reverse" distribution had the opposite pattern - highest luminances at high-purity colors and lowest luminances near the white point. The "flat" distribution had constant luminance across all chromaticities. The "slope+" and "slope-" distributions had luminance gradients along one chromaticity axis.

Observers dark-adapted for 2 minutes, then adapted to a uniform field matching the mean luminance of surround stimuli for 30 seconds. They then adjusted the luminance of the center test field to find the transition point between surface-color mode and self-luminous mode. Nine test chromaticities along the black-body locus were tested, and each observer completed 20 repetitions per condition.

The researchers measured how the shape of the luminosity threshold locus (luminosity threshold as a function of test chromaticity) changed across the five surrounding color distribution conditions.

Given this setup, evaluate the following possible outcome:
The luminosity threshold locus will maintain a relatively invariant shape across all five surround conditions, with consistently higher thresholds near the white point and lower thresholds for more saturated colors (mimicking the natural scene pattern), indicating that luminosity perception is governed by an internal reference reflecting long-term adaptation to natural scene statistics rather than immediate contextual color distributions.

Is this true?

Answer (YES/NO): YES